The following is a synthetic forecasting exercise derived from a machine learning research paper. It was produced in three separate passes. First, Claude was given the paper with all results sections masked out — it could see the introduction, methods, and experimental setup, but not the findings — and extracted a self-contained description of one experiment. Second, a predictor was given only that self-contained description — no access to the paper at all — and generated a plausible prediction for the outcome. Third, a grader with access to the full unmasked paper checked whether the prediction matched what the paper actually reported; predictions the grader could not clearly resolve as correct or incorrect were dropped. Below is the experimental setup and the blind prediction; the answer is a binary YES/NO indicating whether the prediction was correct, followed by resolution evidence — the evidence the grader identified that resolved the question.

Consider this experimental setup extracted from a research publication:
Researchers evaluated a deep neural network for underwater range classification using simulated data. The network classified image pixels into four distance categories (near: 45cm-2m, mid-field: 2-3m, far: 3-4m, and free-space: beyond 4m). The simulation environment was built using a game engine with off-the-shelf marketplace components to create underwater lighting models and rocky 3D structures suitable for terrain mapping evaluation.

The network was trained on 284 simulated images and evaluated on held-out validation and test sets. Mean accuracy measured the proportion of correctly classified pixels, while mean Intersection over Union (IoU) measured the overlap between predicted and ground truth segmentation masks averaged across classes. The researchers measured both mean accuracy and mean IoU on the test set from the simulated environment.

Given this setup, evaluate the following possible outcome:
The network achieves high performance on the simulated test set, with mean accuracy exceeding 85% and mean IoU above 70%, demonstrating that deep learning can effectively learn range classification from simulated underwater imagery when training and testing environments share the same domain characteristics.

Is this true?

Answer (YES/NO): NO